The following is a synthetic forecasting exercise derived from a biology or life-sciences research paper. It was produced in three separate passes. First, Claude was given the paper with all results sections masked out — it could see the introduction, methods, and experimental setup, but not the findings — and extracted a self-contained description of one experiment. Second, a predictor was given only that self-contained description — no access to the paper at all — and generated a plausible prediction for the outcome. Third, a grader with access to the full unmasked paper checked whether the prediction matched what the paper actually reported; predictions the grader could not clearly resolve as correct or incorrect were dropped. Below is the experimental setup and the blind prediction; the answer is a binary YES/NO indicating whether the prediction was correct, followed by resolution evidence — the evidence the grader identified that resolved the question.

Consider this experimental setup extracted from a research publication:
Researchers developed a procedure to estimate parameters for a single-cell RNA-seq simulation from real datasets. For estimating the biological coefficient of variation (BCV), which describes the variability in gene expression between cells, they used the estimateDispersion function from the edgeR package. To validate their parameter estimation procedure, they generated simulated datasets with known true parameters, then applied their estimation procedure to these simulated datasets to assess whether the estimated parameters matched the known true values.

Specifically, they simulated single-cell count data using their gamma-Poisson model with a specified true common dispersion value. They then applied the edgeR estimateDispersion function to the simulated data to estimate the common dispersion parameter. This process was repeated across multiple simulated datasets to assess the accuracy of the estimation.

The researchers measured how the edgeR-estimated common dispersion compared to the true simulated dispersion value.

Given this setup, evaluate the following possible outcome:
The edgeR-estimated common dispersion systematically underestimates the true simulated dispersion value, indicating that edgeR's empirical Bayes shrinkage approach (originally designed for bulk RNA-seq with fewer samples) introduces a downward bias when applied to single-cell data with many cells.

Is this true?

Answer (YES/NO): NO